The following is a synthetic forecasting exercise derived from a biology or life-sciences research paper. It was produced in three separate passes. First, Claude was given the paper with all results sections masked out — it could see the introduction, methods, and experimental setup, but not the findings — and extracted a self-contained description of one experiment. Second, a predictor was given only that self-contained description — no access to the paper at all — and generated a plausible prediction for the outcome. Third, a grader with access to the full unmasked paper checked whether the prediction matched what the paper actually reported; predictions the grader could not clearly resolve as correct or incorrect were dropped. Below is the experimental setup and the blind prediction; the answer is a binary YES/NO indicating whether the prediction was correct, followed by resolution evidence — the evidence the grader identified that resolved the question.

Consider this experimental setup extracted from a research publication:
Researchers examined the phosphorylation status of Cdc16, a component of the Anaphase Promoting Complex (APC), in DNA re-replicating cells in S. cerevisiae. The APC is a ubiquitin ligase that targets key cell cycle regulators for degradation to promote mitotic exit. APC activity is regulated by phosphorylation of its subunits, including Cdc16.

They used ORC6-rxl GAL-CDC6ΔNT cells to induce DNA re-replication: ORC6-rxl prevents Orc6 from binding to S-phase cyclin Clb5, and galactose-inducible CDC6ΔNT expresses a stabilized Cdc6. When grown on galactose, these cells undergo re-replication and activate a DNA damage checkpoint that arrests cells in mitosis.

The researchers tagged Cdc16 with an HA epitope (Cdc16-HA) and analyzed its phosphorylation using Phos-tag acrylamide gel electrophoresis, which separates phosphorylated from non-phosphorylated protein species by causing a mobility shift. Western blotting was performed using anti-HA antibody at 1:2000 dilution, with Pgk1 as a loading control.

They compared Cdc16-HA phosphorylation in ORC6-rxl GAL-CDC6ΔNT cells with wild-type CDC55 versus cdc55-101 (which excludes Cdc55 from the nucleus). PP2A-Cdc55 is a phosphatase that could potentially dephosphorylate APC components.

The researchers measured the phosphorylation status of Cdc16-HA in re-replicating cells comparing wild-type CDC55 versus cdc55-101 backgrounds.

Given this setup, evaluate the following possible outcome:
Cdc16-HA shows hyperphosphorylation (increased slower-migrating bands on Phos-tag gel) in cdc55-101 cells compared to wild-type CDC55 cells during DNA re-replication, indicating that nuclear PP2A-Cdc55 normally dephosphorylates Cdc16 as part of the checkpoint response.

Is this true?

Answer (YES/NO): YES